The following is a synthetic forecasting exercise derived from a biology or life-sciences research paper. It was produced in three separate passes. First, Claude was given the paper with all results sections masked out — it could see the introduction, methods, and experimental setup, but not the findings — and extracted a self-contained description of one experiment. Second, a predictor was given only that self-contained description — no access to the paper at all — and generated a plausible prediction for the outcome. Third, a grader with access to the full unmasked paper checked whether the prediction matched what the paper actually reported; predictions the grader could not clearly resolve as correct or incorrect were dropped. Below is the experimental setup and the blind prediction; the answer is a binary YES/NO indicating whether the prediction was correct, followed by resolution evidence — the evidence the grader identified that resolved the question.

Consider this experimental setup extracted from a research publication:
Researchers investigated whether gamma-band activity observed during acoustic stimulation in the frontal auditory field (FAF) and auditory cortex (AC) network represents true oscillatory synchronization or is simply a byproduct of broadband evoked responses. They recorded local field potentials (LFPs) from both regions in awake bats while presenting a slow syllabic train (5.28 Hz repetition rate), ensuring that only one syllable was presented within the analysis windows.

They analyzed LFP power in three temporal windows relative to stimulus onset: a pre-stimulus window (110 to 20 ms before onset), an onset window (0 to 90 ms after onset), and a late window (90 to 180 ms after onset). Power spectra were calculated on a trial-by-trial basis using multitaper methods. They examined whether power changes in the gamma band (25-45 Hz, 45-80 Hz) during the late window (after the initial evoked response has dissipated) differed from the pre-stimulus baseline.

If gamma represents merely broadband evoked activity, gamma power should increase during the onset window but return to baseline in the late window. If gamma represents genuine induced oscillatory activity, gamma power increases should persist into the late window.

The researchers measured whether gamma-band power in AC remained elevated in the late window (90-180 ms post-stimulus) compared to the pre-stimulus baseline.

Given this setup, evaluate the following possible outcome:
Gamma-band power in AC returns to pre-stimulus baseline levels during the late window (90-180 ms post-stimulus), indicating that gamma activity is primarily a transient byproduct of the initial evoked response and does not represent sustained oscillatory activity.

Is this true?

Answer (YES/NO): YES